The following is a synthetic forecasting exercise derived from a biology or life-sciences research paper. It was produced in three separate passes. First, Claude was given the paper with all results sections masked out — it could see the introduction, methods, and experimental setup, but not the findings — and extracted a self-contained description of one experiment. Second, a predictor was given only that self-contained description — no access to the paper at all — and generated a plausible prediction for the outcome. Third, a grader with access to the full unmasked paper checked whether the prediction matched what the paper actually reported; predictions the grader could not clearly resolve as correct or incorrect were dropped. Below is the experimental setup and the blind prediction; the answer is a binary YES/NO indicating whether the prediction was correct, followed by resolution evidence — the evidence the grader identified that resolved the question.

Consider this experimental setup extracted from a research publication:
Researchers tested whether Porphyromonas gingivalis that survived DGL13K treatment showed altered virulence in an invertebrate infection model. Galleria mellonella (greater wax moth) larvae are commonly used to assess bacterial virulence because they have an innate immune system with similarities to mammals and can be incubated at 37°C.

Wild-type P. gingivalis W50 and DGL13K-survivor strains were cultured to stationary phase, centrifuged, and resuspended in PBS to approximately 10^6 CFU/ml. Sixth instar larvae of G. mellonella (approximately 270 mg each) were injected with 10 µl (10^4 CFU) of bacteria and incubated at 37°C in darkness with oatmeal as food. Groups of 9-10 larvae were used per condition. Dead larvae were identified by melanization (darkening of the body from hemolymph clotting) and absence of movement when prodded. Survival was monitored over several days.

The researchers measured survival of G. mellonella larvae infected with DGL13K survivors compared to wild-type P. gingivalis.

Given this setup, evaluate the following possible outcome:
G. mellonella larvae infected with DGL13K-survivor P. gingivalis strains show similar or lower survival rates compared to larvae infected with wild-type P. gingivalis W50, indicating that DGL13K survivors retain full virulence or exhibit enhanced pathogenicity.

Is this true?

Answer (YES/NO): YES